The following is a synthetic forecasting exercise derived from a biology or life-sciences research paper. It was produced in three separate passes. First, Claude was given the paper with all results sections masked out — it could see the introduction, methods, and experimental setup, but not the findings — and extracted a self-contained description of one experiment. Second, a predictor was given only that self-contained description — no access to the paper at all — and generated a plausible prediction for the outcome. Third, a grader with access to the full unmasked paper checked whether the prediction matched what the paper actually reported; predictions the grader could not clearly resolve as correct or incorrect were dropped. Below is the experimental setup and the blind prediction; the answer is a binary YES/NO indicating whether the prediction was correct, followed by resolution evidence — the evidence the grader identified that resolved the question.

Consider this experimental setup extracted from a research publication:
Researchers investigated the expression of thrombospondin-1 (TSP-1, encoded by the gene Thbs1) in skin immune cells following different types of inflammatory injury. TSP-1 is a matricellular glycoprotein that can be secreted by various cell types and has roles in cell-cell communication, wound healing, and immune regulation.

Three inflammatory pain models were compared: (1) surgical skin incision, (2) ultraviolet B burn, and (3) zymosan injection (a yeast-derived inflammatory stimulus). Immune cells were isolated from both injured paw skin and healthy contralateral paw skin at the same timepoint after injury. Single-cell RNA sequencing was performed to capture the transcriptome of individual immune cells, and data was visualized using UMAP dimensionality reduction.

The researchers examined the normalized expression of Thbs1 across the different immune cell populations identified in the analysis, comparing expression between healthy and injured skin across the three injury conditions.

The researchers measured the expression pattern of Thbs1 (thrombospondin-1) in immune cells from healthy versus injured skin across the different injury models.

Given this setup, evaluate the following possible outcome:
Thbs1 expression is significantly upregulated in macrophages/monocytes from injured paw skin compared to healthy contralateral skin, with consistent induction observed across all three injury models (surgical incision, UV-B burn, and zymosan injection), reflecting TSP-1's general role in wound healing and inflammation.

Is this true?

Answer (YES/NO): YES